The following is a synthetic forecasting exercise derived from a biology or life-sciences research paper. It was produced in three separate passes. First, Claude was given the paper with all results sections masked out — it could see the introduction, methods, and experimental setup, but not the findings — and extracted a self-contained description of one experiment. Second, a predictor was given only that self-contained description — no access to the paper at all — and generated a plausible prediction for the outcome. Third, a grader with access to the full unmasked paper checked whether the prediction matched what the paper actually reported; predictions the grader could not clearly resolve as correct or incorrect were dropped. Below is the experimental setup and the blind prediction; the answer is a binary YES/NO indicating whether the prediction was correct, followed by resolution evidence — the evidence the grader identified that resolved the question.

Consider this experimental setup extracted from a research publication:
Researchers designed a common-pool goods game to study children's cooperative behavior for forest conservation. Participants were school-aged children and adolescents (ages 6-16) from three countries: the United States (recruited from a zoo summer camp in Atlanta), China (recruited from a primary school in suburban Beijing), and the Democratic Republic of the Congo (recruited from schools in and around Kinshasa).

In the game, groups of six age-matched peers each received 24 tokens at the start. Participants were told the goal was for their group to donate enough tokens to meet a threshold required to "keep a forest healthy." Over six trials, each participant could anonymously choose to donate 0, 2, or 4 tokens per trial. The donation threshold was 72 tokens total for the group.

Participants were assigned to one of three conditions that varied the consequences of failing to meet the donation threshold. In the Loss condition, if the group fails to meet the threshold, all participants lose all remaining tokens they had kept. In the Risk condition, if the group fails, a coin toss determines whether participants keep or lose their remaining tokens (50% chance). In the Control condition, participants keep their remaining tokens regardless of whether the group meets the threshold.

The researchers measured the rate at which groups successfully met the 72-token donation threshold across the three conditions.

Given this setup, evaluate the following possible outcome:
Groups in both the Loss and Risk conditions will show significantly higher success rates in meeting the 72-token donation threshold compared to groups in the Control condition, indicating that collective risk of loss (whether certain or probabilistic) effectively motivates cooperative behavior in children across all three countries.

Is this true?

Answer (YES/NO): YES